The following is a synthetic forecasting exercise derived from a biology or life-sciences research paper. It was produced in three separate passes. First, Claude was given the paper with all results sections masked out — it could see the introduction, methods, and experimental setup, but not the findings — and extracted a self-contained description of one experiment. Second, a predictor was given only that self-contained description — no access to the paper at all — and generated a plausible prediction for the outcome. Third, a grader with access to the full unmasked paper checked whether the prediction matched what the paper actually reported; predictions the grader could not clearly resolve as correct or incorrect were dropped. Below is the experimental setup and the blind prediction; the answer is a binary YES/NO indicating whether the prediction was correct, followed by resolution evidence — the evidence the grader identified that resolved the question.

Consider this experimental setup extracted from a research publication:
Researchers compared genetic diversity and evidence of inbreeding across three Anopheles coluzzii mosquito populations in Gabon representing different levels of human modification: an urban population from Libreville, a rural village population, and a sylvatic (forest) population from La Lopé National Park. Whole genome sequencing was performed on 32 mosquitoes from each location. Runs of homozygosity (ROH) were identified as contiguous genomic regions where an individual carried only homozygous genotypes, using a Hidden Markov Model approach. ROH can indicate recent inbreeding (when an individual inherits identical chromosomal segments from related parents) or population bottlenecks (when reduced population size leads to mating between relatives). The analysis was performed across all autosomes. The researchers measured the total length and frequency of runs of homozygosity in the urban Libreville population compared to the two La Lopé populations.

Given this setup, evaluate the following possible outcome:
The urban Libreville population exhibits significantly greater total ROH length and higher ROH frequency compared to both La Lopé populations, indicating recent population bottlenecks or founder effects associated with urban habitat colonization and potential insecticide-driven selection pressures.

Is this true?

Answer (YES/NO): YES